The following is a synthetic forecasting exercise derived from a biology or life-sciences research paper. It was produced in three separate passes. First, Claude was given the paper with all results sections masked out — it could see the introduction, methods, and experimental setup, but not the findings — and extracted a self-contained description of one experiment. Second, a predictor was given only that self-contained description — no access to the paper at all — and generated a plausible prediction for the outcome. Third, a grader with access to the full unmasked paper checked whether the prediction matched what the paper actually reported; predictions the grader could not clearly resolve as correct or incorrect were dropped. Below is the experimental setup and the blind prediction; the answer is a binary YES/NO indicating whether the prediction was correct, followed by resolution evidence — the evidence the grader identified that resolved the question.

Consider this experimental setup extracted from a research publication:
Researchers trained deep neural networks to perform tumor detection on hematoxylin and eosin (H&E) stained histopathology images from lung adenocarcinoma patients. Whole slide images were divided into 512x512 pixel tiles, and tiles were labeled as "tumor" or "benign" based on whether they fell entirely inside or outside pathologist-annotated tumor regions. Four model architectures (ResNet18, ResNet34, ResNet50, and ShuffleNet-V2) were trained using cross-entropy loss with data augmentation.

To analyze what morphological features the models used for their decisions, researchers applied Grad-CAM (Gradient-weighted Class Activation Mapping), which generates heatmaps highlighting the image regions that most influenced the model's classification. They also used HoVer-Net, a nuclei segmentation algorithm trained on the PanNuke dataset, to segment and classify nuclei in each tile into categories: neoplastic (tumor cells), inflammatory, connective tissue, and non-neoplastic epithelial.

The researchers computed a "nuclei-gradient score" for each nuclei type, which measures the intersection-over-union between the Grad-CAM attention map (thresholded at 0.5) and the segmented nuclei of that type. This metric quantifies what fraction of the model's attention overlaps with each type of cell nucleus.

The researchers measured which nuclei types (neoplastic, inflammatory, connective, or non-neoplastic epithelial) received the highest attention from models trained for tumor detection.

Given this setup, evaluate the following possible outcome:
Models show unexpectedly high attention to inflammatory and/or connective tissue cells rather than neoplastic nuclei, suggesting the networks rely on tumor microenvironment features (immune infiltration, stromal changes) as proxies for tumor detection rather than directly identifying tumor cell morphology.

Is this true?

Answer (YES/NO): NO